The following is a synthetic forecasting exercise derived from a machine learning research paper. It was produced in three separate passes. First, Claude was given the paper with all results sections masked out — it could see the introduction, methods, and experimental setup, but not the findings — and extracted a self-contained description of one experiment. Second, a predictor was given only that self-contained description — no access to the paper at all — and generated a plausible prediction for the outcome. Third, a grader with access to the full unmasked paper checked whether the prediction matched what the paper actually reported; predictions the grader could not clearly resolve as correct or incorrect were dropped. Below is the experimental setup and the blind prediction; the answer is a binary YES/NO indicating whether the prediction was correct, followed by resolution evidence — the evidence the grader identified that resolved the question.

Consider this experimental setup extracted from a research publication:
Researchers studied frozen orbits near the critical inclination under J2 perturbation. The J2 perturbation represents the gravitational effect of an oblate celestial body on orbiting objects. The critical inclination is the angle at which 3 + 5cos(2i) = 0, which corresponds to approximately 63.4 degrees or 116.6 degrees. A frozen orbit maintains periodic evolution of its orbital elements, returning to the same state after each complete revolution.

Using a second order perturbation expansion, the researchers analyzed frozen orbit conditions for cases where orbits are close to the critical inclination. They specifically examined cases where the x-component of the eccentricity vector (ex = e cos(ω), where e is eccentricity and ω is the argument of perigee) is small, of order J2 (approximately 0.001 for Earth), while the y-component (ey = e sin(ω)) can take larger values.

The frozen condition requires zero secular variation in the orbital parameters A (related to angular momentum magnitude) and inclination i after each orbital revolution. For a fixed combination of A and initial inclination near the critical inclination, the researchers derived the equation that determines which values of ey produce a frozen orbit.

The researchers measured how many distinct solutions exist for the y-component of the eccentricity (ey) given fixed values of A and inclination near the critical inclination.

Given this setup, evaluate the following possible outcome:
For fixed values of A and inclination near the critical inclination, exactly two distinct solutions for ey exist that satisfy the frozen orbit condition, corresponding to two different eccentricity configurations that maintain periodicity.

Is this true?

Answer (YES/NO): YES